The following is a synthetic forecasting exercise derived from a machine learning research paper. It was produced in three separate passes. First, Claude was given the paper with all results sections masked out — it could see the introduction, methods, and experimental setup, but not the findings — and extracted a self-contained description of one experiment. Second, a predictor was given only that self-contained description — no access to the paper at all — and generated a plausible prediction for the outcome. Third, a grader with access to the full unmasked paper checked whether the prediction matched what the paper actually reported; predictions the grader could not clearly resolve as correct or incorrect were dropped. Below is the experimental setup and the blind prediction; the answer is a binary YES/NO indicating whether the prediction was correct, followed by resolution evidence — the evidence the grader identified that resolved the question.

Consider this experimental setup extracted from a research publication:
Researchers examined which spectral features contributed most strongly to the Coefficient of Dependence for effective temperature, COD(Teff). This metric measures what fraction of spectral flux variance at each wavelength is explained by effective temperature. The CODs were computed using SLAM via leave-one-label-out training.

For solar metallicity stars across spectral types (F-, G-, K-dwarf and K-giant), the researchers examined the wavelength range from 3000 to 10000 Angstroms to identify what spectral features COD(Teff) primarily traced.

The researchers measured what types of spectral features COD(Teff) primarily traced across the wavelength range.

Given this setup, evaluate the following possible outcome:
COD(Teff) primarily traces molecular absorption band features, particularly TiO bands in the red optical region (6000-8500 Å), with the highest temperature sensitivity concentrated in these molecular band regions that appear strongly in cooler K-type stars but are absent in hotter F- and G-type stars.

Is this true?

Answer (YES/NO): NO